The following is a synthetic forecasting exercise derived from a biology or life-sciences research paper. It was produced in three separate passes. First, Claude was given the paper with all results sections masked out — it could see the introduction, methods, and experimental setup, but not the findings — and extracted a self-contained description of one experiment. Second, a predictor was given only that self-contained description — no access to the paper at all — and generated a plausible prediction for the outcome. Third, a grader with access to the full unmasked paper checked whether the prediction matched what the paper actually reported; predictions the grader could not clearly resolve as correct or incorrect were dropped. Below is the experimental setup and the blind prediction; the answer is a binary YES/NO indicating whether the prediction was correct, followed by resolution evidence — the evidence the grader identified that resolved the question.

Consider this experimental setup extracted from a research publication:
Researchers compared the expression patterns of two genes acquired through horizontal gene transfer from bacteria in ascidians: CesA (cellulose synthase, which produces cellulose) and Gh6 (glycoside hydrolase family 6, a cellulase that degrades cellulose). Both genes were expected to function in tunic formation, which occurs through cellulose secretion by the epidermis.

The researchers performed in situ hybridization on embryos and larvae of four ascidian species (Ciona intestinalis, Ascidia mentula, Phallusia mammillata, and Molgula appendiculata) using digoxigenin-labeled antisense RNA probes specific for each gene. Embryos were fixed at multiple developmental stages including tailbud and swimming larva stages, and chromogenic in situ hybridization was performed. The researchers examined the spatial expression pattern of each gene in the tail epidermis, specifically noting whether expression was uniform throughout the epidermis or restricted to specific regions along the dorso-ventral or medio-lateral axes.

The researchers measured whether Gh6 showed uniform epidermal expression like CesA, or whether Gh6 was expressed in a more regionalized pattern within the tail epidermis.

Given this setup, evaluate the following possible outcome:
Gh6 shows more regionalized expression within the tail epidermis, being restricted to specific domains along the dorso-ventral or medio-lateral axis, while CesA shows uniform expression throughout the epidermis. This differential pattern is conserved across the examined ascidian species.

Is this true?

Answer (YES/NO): NO